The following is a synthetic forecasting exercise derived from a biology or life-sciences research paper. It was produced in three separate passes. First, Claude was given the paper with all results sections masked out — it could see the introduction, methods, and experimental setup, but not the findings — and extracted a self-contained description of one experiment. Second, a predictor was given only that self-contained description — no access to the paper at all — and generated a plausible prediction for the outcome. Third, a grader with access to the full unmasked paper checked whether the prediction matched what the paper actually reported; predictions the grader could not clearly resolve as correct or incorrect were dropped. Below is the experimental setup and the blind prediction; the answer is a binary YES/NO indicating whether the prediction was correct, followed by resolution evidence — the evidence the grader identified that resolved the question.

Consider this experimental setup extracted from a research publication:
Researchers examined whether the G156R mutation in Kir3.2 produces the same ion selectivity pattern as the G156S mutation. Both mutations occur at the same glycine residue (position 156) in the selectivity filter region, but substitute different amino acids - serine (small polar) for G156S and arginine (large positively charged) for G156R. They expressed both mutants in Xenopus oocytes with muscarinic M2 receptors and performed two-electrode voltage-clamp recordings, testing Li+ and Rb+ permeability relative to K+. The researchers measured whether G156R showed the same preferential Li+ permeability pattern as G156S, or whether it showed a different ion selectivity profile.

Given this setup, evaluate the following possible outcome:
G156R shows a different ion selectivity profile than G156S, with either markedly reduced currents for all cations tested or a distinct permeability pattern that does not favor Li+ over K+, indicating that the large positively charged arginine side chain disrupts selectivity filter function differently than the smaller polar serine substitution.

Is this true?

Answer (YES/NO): YES